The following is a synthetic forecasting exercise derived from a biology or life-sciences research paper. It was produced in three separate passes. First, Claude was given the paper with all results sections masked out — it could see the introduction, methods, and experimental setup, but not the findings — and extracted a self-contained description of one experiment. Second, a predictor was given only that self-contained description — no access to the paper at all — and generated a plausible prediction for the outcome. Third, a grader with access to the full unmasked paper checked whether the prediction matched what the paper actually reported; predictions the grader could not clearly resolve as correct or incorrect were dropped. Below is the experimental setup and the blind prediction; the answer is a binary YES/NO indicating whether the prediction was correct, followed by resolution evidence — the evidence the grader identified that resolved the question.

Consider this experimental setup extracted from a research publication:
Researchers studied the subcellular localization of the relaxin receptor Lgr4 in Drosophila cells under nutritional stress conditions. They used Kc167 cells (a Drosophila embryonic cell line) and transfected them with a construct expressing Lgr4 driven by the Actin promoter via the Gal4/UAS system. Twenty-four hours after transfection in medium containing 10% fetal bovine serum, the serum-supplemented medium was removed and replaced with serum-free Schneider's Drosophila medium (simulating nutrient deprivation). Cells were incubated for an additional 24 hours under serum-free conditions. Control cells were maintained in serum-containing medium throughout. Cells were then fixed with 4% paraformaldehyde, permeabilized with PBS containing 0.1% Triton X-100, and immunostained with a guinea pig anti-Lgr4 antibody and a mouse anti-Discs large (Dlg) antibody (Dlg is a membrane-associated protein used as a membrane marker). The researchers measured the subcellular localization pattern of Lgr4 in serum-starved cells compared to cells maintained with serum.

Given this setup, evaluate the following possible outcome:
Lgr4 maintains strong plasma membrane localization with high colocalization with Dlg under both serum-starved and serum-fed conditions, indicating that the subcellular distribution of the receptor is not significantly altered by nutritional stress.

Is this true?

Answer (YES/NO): NO